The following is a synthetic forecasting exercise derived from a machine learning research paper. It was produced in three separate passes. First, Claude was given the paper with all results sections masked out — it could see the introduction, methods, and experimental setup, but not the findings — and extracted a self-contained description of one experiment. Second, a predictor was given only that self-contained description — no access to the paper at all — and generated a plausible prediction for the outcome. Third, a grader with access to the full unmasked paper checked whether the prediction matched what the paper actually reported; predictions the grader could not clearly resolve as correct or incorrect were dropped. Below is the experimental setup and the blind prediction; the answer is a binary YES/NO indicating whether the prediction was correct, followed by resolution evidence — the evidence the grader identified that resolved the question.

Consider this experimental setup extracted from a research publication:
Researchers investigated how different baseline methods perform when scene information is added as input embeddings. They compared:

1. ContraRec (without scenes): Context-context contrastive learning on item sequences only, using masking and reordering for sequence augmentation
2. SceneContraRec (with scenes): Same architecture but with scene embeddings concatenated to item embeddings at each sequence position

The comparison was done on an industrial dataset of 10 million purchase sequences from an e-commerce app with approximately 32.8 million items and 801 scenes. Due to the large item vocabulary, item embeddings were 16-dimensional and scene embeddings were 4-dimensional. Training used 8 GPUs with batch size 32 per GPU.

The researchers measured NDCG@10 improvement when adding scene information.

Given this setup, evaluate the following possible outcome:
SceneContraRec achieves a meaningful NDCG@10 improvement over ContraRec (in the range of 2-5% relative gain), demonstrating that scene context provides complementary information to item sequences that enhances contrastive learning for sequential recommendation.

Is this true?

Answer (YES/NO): NO